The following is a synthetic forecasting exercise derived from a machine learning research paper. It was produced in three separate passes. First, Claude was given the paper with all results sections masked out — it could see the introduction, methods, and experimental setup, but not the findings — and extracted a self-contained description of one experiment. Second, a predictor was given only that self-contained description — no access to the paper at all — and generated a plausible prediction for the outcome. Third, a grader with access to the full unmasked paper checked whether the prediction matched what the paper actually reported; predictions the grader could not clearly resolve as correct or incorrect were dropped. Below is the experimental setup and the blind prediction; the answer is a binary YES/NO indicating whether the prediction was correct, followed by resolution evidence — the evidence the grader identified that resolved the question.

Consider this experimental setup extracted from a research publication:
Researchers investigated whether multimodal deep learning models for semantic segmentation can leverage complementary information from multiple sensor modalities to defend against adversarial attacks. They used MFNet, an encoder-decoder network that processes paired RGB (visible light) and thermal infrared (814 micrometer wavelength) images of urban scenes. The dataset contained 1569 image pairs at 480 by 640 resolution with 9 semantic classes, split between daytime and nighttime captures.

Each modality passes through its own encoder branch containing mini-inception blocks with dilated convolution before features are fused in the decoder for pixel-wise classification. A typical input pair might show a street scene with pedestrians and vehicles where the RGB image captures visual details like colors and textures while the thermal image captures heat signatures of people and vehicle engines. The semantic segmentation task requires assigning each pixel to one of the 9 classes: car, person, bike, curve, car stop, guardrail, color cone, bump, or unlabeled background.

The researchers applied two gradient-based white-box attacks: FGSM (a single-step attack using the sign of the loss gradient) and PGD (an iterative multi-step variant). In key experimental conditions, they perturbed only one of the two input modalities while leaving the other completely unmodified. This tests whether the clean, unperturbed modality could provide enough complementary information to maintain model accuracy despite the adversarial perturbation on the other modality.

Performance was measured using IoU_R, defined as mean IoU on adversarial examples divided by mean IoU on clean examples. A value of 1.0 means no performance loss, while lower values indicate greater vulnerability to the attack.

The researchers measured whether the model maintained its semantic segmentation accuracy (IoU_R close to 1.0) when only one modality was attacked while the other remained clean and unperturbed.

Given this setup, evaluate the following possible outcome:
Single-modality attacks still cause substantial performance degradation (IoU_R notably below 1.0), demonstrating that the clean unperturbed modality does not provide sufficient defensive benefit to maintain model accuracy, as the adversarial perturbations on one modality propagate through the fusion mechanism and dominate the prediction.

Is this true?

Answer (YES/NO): YES